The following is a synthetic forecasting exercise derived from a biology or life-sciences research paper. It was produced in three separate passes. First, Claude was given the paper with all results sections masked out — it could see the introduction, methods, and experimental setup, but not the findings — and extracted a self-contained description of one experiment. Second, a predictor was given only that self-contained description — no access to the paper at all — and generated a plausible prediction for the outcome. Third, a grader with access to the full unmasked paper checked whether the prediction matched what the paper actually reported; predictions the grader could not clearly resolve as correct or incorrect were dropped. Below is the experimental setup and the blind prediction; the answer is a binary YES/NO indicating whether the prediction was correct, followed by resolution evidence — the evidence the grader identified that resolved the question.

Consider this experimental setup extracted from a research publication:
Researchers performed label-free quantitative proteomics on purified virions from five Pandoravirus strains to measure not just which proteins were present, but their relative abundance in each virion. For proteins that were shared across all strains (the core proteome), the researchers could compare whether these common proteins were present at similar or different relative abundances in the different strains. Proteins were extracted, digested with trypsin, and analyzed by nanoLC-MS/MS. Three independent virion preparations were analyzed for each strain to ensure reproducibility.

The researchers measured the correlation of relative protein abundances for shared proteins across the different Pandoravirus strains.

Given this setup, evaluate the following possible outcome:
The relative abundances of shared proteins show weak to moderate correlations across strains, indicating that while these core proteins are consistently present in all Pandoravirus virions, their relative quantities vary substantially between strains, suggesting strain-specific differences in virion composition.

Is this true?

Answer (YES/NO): NO